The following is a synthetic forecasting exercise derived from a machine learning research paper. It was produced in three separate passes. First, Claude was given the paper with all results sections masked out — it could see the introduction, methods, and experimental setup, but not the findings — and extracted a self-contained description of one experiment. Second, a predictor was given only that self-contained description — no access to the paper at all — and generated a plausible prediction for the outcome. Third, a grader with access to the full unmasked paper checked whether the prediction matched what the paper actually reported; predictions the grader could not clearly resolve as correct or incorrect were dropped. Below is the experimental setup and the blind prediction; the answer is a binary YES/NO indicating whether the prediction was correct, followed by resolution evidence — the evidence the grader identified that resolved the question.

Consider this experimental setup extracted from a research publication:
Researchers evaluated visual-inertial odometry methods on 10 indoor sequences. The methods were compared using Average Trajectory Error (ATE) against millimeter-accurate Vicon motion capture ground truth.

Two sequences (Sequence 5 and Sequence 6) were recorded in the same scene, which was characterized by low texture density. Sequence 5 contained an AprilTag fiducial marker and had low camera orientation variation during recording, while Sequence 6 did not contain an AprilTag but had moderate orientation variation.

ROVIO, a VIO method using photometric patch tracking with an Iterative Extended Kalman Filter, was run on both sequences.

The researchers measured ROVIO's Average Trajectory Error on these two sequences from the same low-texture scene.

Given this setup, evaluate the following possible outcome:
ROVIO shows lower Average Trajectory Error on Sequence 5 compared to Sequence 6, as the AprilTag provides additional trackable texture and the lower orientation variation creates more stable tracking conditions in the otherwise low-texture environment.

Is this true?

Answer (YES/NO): NO